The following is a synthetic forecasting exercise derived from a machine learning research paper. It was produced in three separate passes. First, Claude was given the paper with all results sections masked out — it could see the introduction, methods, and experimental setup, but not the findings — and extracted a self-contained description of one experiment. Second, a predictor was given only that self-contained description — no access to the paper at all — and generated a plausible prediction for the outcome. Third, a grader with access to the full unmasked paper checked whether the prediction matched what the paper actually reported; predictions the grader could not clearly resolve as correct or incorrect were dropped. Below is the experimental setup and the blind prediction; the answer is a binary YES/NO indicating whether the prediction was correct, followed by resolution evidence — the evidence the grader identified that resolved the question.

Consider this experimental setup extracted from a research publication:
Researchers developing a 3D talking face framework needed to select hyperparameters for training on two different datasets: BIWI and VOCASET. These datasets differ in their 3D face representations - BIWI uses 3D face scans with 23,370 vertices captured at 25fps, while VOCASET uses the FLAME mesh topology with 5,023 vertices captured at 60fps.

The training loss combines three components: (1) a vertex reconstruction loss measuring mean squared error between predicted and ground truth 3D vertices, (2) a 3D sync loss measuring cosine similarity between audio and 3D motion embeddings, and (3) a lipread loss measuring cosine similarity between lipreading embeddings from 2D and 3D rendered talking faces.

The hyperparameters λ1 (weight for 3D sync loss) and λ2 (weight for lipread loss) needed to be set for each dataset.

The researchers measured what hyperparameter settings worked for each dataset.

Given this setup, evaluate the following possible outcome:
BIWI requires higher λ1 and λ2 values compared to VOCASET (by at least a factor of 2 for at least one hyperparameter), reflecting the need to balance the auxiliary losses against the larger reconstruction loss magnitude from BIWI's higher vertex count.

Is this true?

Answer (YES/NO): NO